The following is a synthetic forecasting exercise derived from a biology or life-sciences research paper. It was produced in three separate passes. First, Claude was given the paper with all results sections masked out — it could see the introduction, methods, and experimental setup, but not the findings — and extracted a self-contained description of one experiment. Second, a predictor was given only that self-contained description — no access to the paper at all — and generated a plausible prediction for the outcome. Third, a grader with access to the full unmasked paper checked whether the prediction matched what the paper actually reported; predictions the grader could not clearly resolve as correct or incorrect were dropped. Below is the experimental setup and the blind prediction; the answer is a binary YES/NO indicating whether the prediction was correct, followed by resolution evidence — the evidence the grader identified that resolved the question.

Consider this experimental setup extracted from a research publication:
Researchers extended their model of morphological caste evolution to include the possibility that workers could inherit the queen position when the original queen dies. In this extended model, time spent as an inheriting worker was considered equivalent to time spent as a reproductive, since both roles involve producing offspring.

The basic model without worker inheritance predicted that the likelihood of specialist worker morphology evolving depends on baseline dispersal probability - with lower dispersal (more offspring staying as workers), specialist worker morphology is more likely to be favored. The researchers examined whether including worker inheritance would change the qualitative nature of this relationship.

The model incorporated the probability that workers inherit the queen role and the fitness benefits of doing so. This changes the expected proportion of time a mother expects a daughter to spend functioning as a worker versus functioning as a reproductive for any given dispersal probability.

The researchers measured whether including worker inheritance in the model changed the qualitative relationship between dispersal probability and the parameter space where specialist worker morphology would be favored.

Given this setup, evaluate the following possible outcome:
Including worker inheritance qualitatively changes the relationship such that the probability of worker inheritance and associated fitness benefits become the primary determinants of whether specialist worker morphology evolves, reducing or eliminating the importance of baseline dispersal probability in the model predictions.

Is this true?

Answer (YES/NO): NO